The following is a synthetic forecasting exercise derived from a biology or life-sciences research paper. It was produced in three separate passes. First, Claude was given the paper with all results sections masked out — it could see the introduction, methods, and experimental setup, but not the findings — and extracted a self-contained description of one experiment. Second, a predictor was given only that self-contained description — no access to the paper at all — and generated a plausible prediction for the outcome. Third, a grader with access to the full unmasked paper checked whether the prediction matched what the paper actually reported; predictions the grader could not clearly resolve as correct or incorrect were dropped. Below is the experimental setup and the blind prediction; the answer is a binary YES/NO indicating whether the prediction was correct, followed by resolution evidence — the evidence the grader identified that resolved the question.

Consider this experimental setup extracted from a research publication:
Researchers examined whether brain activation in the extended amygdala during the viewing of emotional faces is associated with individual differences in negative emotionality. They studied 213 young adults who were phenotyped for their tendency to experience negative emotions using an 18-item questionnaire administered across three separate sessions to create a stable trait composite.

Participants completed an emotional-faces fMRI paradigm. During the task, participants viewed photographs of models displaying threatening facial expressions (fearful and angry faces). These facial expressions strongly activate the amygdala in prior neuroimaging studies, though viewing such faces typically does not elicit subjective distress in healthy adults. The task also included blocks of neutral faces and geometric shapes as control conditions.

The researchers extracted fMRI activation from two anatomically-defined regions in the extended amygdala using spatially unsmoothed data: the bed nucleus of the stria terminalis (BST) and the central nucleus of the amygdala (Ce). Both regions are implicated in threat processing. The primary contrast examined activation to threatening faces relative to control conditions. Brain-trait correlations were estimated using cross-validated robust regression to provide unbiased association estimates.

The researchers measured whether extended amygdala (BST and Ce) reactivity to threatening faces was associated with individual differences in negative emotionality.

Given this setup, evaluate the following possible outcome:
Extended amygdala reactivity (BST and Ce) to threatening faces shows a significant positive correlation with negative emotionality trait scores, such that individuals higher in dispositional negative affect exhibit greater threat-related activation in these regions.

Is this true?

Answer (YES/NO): NO